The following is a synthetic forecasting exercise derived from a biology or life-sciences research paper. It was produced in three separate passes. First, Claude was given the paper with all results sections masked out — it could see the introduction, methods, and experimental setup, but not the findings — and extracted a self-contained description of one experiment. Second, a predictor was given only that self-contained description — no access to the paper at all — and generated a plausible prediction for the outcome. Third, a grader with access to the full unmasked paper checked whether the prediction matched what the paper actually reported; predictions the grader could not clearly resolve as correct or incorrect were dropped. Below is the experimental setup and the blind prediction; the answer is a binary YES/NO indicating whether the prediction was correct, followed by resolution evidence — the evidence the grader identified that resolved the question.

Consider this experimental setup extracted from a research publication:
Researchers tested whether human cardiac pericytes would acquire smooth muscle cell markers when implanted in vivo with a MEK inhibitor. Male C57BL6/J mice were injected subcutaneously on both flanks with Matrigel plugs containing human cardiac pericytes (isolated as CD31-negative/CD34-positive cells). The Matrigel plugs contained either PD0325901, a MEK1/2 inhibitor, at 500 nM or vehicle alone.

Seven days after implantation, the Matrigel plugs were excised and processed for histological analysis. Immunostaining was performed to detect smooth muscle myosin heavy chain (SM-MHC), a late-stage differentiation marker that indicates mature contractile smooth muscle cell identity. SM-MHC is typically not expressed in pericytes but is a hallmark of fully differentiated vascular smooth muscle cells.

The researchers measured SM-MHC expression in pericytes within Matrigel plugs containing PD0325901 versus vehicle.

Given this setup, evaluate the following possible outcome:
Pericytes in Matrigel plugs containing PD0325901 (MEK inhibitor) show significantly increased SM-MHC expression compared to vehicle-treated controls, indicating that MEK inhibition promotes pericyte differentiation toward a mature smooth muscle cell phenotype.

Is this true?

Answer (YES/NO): NO